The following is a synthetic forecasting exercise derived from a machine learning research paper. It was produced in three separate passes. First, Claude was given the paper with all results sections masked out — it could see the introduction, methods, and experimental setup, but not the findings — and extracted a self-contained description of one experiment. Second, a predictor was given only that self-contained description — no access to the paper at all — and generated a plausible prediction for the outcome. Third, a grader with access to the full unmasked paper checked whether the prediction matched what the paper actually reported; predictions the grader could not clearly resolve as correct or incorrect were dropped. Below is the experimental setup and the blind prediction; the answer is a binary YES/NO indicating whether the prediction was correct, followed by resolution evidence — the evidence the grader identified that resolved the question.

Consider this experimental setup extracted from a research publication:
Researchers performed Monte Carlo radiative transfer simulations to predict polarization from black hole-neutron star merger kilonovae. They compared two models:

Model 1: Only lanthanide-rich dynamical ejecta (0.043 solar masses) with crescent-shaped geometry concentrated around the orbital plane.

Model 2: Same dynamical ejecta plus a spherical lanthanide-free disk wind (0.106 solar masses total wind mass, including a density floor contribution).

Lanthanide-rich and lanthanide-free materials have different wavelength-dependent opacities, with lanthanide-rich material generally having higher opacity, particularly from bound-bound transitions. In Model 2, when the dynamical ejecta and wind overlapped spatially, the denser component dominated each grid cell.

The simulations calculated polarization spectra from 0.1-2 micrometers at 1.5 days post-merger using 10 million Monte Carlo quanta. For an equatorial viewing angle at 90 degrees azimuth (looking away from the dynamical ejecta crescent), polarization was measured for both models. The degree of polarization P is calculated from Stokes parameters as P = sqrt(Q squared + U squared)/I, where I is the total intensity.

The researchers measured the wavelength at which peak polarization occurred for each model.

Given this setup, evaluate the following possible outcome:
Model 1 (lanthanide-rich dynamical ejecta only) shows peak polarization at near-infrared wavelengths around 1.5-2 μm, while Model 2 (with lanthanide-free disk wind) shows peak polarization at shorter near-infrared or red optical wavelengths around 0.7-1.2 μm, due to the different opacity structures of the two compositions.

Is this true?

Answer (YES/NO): NO